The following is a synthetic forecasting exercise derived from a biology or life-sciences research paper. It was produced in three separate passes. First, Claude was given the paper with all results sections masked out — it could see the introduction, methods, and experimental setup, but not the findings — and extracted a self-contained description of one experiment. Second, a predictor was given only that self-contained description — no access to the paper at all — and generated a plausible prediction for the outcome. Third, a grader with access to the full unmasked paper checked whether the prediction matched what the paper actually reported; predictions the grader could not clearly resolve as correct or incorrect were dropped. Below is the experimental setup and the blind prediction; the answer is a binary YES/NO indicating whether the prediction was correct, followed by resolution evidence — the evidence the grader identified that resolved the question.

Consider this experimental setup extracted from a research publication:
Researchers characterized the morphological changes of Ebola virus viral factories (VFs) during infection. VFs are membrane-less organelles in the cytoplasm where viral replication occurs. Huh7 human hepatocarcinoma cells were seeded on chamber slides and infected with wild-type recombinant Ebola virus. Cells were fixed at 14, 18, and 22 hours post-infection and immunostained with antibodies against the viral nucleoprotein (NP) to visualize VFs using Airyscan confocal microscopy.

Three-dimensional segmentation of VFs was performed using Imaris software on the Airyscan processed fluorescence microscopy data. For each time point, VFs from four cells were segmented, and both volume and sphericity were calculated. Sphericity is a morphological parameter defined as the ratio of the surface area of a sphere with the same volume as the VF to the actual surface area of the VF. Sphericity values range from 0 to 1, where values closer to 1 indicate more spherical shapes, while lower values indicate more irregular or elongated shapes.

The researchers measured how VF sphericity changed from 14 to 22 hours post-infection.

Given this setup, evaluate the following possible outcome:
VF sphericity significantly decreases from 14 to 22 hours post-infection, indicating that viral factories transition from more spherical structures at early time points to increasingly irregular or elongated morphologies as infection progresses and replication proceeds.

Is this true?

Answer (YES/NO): YES